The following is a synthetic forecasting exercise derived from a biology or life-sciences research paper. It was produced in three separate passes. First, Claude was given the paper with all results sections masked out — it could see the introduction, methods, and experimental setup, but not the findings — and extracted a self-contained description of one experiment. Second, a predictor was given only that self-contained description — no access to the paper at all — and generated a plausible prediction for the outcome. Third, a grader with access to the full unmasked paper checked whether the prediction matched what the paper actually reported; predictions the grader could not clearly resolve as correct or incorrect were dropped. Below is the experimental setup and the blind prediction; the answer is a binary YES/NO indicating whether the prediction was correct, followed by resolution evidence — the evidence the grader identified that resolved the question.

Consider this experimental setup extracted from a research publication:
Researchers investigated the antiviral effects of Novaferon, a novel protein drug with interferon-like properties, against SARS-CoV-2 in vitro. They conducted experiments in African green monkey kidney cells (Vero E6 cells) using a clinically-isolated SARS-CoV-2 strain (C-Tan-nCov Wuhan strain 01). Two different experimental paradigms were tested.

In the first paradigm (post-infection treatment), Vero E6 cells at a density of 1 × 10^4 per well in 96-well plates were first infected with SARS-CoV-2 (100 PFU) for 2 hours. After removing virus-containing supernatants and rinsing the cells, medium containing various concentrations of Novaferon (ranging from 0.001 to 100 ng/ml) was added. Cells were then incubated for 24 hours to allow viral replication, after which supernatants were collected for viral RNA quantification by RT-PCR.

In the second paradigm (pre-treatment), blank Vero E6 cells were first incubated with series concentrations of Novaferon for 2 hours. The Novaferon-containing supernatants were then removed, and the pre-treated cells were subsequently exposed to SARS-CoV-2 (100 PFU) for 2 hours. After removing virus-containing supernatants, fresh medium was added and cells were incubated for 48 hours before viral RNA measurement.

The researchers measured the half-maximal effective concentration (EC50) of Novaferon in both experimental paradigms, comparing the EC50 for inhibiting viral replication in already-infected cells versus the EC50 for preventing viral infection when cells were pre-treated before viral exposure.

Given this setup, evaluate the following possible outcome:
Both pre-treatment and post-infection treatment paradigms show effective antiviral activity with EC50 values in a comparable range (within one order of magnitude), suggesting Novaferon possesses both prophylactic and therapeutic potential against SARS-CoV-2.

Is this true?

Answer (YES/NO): NO